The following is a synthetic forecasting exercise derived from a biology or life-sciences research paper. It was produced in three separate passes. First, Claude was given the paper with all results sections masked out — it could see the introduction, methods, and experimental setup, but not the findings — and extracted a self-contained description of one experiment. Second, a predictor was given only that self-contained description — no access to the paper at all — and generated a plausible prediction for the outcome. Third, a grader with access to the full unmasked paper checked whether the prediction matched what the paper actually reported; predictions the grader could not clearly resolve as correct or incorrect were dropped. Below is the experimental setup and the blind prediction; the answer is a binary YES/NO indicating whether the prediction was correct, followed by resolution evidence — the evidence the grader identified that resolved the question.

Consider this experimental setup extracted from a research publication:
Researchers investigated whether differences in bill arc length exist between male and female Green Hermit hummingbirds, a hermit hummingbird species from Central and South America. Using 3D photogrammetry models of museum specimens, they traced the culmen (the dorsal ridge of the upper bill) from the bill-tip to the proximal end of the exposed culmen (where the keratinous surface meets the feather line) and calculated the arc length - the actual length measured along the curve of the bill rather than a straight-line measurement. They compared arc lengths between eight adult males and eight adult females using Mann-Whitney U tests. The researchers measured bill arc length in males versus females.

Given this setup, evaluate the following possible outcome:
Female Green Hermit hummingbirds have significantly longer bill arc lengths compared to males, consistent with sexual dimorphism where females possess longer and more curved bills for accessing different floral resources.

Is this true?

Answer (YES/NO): NO